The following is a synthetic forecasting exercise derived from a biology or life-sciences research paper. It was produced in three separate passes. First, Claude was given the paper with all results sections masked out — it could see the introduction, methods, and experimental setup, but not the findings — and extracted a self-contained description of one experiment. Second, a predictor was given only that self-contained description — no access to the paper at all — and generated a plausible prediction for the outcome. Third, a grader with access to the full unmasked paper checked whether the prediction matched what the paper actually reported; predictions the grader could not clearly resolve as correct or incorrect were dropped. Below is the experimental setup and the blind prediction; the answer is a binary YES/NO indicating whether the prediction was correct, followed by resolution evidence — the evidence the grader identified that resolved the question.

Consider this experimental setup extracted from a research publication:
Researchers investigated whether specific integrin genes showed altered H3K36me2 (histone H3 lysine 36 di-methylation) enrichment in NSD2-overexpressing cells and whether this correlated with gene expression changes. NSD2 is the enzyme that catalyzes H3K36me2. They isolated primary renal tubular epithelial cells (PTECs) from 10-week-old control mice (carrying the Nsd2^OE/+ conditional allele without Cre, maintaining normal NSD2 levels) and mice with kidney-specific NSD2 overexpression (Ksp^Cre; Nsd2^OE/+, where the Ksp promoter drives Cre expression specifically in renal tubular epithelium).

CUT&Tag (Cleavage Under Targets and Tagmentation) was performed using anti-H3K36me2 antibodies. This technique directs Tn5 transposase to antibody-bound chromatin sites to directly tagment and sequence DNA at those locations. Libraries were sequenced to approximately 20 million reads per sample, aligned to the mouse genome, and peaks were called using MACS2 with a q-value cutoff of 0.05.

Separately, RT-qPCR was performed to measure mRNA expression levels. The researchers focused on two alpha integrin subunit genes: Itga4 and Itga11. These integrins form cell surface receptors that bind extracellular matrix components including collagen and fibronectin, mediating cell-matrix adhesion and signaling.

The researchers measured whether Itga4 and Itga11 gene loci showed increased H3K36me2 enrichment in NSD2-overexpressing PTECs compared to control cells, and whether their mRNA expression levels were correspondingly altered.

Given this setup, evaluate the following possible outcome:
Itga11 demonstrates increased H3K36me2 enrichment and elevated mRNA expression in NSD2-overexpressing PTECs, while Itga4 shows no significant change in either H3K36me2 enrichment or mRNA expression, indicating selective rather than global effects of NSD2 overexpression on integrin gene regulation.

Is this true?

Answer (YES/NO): NO